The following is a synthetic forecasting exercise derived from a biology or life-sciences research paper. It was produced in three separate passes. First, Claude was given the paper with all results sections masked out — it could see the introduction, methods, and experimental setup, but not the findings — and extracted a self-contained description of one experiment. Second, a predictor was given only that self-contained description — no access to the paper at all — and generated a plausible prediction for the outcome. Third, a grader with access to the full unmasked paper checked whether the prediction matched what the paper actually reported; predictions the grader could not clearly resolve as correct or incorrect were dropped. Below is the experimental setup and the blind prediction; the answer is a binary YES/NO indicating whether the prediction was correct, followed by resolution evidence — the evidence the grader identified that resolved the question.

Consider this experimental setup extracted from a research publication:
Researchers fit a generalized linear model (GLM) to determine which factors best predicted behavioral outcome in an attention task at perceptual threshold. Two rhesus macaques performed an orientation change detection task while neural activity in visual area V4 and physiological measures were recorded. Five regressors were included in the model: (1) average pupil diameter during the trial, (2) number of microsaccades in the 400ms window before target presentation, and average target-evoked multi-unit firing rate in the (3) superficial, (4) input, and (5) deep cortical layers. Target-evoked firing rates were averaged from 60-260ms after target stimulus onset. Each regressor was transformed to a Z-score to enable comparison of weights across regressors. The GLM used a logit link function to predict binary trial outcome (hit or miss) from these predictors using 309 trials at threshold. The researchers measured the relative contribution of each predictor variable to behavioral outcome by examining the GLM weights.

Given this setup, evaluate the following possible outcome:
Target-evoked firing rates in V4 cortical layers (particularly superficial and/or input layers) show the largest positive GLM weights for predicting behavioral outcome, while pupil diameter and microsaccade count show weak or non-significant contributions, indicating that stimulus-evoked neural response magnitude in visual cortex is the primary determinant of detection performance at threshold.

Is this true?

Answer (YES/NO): NO